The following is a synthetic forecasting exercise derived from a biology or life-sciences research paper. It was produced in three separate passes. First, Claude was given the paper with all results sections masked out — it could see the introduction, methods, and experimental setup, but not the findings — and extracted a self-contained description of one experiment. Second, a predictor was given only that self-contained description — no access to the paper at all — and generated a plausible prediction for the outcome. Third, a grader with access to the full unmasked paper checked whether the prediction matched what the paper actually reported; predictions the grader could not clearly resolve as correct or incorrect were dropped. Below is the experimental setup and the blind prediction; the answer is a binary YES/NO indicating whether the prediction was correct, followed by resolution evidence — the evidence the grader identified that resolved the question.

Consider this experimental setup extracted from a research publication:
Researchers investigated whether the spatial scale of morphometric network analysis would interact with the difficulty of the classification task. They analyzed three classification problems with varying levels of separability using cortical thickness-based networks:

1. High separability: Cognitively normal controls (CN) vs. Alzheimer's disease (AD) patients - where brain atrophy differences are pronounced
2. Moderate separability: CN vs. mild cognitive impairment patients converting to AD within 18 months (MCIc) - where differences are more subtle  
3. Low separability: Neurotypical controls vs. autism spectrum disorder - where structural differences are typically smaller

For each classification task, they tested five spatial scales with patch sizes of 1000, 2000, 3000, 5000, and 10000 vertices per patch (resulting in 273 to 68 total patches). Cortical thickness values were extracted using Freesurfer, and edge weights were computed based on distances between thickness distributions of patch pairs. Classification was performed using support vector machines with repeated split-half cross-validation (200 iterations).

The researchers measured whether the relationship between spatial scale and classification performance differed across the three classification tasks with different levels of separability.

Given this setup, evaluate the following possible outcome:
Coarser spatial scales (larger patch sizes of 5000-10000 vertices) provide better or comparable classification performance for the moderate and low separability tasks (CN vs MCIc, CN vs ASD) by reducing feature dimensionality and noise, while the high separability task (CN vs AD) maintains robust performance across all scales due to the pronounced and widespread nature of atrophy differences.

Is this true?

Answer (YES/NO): NO